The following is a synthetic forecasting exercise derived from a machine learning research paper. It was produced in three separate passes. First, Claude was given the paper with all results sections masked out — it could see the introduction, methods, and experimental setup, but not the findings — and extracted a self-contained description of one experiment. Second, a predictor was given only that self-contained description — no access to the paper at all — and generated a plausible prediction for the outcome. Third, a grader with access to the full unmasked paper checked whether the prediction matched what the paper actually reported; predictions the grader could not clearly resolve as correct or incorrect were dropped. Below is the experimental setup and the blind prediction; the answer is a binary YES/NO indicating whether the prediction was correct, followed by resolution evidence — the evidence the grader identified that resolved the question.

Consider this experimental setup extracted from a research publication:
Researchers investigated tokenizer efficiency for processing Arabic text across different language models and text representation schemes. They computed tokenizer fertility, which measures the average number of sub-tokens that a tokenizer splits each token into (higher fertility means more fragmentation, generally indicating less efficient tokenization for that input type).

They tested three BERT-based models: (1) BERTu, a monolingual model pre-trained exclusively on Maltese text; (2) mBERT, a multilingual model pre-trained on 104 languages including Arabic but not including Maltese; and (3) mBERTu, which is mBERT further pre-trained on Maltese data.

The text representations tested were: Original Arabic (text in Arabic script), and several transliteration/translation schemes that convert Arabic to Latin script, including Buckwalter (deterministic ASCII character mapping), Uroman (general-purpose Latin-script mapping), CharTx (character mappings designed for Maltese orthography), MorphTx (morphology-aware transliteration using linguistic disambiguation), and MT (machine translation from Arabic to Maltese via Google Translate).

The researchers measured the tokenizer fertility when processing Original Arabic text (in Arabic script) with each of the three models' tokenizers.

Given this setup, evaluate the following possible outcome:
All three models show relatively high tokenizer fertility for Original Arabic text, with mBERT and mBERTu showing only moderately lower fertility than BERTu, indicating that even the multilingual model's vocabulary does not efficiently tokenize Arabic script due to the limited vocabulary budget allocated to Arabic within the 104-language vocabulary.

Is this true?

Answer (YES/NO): NO